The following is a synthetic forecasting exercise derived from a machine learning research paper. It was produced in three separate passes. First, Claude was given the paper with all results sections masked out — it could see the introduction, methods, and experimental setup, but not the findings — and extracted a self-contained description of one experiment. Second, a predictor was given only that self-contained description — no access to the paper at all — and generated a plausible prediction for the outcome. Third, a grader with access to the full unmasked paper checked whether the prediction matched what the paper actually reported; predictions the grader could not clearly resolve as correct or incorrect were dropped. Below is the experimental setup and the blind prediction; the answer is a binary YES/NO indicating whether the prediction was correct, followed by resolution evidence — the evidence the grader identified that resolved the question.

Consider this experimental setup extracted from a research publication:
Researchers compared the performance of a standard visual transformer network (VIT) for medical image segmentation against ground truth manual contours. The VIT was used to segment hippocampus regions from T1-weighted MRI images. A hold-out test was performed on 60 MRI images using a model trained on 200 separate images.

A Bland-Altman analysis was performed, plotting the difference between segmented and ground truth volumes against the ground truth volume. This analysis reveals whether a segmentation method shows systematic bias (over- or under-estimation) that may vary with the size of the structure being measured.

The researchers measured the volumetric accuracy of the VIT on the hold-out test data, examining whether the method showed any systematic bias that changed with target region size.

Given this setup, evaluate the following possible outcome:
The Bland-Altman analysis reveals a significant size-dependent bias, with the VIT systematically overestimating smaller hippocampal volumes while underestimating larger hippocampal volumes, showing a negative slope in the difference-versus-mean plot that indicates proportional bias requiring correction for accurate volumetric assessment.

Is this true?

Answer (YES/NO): NO